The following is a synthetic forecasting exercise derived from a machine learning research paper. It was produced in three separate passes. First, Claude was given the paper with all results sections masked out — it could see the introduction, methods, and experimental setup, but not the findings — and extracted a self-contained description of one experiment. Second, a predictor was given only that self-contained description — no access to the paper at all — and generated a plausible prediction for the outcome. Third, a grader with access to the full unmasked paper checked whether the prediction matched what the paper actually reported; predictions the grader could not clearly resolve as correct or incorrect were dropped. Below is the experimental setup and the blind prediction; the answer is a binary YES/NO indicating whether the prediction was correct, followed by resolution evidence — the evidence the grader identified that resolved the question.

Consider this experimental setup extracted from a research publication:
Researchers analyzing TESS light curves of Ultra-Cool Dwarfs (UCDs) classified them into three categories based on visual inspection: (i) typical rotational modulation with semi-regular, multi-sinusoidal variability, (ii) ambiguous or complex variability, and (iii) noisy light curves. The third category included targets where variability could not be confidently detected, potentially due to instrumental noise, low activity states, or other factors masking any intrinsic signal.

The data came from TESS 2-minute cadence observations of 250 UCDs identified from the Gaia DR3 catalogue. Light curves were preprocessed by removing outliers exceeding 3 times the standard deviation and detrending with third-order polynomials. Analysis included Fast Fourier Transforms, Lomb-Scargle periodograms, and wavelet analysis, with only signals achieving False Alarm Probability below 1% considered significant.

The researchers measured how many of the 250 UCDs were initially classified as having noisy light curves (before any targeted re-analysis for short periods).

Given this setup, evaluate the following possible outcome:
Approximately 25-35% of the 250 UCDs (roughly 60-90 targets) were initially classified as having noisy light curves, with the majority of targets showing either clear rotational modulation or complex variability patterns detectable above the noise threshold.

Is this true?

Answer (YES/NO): NO